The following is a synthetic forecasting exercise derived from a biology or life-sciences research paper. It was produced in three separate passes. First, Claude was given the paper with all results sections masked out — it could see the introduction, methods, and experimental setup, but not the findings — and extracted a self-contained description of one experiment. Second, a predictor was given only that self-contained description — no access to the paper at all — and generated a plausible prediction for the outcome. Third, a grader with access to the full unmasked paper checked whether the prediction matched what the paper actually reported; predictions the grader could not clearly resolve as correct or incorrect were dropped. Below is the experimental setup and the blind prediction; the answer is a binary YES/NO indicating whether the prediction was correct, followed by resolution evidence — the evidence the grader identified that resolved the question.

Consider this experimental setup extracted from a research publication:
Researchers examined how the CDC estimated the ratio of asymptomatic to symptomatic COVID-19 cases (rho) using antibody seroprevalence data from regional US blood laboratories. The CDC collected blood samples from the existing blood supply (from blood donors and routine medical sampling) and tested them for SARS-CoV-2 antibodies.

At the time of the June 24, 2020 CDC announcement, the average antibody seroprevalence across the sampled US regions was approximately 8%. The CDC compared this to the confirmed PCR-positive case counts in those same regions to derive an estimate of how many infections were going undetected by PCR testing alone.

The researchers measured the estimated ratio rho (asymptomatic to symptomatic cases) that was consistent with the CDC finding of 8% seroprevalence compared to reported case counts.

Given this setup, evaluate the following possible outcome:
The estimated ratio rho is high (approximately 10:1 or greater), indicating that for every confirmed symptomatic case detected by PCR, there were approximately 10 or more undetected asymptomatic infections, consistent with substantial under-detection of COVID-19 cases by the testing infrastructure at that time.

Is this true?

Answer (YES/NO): YES